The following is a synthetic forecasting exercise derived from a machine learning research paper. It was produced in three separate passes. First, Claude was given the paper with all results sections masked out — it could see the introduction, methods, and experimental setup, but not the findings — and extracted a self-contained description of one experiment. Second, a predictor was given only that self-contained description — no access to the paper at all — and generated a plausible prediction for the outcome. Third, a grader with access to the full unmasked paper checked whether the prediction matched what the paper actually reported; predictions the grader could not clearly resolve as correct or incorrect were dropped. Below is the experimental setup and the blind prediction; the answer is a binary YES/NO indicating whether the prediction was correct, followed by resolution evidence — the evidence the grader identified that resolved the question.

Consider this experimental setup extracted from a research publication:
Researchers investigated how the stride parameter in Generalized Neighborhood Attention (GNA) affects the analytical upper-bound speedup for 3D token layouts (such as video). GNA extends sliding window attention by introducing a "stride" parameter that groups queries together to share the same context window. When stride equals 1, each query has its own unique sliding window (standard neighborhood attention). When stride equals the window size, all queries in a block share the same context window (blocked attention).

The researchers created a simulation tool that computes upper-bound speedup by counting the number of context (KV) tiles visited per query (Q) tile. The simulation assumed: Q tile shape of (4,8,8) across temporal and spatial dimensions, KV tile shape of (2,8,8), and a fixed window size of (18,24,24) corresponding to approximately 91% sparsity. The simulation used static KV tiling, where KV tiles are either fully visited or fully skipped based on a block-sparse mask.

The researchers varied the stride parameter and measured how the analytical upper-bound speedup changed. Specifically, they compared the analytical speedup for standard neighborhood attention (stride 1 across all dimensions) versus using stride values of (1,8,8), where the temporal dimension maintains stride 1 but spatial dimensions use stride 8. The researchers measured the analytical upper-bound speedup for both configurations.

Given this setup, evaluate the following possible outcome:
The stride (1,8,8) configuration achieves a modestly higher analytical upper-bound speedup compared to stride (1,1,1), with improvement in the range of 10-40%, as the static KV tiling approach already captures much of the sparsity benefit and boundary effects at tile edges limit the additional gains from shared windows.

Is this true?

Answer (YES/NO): NO